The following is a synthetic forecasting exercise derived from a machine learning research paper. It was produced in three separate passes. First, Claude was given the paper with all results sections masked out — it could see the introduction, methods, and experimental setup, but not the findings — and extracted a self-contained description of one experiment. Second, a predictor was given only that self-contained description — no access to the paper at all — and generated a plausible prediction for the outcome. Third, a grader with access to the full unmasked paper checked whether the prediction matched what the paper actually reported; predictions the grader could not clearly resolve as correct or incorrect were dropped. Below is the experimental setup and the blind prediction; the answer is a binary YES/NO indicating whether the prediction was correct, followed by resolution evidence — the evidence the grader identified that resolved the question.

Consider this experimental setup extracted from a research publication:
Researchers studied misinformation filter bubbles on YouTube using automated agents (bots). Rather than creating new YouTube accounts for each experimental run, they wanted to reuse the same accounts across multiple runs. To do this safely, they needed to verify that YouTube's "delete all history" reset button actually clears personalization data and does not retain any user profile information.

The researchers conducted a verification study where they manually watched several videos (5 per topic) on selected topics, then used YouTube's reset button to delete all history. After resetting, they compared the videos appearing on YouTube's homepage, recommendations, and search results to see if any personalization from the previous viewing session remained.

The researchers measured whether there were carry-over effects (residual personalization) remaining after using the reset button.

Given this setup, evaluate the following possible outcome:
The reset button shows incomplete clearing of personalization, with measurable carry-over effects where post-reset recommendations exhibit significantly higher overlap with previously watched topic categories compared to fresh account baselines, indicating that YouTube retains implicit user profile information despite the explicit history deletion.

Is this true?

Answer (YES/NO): NO